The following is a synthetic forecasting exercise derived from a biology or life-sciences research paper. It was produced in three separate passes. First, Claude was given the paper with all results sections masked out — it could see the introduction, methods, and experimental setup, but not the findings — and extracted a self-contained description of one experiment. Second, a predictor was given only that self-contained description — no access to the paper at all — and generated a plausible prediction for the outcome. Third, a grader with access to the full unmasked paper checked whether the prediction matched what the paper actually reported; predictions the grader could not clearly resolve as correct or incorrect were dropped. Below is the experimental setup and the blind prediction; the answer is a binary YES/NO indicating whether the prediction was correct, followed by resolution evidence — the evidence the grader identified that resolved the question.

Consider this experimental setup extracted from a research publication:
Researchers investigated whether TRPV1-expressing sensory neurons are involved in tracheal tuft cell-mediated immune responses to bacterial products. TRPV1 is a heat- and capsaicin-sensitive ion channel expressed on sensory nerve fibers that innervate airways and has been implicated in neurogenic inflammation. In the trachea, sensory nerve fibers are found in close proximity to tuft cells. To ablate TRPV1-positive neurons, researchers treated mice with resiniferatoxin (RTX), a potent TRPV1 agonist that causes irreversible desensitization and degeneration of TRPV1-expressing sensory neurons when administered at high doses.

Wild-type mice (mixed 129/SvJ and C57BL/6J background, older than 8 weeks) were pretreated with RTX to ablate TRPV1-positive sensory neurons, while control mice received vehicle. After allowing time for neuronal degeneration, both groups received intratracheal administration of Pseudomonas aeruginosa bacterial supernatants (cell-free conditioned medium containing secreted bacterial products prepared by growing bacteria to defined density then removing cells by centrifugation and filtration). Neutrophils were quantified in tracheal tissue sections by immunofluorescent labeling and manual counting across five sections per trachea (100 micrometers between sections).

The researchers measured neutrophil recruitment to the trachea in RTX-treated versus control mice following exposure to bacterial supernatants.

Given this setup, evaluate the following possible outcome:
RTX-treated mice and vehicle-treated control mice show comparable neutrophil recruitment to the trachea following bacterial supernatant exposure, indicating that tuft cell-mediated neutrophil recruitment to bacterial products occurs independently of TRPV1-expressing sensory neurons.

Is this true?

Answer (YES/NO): NO